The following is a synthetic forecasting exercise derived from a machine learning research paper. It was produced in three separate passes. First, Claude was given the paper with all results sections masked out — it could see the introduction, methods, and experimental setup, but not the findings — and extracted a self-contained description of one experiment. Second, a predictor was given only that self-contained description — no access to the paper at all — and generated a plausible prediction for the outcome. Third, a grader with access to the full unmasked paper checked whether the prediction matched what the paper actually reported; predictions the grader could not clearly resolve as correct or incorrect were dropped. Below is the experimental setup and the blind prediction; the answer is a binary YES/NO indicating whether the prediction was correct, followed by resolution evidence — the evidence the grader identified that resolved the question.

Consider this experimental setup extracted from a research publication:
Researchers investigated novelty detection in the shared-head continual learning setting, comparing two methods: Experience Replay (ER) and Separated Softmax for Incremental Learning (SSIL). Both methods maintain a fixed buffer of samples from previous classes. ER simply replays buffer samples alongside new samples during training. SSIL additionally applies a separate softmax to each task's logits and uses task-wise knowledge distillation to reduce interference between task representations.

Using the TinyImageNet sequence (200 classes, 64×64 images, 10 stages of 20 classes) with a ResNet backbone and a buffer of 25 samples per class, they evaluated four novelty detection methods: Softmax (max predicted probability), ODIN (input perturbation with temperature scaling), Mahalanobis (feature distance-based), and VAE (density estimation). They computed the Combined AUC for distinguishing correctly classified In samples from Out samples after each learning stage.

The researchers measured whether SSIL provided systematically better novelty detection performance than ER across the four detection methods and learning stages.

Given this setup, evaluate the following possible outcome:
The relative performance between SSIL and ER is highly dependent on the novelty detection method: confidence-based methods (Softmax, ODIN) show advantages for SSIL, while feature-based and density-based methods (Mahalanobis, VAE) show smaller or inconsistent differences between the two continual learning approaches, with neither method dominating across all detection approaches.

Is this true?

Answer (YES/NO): NO